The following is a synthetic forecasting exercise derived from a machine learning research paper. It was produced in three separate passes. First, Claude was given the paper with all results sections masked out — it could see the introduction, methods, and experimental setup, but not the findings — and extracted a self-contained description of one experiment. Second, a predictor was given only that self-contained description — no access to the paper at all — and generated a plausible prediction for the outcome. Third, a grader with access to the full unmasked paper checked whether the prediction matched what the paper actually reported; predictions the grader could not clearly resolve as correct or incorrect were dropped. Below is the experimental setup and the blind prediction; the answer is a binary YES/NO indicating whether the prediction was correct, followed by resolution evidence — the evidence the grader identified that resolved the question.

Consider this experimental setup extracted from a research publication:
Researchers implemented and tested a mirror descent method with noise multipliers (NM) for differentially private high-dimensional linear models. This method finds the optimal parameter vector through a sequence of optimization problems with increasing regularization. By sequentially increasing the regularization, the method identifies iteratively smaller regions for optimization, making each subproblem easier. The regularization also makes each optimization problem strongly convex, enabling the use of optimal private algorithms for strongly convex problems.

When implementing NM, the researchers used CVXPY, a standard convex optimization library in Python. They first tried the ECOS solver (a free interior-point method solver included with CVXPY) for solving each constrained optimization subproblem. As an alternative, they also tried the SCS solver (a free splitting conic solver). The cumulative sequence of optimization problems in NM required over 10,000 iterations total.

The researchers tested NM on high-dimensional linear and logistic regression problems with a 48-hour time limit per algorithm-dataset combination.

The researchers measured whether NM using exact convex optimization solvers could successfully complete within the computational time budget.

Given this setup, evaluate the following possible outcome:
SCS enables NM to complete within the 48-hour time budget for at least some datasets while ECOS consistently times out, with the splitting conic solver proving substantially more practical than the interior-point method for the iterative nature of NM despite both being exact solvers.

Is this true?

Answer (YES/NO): NO